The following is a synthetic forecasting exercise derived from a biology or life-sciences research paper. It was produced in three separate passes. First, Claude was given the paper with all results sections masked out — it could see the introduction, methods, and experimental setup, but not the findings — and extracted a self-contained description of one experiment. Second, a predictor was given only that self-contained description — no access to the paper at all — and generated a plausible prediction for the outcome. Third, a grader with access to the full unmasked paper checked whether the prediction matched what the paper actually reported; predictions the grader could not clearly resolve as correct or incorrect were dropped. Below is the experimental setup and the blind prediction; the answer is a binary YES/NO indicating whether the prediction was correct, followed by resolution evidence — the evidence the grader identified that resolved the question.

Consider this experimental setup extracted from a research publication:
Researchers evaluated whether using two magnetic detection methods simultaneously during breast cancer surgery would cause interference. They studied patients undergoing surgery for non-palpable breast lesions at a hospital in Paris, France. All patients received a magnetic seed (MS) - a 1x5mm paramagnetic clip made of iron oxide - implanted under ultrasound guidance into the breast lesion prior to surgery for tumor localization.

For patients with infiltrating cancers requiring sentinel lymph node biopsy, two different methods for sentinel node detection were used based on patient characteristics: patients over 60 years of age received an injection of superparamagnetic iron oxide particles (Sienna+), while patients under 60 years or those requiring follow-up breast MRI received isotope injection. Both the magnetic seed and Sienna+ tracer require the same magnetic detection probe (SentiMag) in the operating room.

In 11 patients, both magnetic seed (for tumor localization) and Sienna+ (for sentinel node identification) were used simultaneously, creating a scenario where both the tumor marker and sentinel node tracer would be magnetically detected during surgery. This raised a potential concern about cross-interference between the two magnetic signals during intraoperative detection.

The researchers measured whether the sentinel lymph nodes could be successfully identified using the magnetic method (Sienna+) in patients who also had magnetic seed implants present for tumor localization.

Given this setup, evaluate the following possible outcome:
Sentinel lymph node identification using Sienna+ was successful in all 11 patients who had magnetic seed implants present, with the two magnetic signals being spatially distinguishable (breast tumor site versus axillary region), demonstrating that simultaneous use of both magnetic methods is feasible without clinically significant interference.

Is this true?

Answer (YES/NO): YES